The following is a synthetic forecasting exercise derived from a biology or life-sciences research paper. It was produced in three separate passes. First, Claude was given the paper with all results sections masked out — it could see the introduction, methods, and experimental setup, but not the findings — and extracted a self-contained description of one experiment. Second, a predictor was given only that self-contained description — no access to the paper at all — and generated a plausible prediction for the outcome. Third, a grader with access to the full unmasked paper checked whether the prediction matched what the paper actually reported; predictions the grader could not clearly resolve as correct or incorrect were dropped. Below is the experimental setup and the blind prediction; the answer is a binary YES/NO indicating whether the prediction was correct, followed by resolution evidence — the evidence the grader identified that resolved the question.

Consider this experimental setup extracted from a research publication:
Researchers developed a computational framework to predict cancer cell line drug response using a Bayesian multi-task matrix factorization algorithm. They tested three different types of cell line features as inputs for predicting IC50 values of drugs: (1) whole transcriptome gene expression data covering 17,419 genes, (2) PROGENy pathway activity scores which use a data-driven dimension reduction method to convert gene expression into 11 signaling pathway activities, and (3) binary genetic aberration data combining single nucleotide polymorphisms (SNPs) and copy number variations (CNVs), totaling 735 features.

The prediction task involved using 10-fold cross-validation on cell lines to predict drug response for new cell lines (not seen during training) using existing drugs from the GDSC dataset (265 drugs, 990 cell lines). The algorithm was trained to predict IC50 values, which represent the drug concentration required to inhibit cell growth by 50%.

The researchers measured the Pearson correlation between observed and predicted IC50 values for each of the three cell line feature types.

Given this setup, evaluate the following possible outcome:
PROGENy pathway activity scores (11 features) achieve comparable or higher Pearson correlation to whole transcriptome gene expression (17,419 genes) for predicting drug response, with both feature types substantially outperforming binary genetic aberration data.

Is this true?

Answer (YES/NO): NO